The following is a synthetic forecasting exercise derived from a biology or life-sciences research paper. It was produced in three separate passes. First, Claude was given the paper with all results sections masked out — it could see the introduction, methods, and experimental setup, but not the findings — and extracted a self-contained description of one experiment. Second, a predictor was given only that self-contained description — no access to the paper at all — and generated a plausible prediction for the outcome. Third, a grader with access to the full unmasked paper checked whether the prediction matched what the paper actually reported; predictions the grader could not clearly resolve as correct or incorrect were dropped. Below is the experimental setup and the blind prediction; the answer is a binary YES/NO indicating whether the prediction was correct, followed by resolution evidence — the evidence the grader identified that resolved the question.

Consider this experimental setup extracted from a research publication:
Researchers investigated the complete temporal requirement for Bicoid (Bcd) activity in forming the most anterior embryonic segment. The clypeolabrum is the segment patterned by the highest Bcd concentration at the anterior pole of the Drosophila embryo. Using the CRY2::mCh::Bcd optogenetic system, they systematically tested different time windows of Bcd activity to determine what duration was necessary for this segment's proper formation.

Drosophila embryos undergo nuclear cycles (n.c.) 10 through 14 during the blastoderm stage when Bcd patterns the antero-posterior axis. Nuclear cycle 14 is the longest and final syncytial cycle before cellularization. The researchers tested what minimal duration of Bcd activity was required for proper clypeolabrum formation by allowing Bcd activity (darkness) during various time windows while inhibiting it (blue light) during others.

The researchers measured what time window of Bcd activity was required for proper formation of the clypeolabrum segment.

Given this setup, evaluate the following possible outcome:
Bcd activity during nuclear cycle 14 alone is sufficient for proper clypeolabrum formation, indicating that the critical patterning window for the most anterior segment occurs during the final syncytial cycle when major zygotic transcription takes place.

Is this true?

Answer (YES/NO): NO